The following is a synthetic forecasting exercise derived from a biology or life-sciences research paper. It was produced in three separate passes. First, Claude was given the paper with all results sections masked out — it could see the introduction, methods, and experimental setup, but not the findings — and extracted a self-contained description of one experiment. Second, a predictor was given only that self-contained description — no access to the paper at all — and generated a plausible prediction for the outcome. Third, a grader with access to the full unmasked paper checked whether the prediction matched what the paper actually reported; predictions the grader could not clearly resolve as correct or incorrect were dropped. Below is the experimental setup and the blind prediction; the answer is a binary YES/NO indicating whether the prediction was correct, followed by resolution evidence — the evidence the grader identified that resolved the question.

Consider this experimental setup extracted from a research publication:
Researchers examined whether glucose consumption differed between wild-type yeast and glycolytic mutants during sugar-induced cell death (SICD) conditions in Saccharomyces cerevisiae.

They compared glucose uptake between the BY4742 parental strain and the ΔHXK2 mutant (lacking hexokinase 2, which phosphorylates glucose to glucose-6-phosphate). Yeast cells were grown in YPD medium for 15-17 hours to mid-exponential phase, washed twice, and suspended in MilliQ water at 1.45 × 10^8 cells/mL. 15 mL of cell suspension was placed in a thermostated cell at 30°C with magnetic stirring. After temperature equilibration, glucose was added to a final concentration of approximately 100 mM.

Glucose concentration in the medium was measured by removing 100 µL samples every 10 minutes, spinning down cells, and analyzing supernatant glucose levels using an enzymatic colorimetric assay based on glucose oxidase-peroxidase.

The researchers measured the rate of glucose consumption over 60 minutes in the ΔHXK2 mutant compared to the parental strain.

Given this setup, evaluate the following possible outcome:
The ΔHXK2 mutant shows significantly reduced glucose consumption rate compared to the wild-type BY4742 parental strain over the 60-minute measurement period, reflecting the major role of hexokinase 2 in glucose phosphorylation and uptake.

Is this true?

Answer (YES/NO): NO